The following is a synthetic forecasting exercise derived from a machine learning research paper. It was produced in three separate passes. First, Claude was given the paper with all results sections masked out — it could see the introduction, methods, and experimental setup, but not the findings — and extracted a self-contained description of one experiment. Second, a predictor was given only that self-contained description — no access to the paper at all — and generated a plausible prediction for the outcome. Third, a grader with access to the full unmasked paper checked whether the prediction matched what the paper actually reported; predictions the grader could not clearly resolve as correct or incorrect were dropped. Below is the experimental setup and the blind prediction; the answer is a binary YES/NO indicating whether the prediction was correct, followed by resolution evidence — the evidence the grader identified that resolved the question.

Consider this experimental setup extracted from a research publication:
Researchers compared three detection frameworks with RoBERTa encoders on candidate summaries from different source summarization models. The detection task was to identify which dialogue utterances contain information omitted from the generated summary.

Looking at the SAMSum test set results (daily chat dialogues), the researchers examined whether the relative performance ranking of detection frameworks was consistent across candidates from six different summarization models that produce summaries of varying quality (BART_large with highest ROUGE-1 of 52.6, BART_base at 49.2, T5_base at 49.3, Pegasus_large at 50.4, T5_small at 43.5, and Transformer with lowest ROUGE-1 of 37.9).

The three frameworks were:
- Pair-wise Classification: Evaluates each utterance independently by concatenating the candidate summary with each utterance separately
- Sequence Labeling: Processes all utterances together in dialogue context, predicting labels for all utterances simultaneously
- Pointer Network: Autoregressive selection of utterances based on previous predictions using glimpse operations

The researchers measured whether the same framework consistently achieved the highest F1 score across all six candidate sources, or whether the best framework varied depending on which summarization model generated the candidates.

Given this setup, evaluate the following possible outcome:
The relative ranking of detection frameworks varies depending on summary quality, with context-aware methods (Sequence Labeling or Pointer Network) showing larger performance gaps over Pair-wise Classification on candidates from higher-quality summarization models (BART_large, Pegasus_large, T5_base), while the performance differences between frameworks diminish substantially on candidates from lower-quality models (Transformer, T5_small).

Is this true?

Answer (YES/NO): NO